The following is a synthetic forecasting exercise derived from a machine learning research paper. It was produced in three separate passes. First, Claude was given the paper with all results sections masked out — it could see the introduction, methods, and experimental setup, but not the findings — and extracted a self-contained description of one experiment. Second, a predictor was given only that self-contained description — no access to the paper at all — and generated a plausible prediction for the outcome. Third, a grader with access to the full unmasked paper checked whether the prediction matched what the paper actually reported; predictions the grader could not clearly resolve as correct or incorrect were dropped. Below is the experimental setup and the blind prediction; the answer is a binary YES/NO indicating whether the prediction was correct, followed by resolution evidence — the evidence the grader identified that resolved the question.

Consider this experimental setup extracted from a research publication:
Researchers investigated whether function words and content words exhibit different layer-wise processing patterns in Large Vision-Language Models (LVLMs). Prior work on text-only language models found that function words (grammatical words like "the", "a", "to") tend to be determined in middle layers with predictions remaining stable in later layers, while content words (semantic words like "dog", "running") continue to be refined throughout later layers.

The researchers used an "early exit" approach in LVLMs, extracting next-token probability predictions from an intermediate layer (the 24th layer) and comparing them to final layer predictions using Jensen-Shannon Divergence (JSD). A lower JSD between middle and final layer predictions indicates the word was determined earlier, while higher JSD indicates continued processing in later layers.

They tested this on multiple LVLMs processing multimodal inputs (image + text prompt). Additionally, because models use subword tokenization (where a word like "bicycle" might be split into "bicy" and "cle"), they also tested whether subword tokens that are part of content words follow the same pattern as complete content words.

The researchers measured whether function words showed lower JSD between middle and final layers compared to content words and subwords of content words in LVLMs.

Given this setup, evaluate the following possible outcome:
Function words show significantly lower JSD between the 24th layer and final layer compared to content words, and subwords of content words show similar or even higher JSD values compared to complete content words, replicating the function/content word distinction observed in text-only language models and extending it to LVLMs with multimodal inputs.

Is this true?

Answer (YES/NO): YES